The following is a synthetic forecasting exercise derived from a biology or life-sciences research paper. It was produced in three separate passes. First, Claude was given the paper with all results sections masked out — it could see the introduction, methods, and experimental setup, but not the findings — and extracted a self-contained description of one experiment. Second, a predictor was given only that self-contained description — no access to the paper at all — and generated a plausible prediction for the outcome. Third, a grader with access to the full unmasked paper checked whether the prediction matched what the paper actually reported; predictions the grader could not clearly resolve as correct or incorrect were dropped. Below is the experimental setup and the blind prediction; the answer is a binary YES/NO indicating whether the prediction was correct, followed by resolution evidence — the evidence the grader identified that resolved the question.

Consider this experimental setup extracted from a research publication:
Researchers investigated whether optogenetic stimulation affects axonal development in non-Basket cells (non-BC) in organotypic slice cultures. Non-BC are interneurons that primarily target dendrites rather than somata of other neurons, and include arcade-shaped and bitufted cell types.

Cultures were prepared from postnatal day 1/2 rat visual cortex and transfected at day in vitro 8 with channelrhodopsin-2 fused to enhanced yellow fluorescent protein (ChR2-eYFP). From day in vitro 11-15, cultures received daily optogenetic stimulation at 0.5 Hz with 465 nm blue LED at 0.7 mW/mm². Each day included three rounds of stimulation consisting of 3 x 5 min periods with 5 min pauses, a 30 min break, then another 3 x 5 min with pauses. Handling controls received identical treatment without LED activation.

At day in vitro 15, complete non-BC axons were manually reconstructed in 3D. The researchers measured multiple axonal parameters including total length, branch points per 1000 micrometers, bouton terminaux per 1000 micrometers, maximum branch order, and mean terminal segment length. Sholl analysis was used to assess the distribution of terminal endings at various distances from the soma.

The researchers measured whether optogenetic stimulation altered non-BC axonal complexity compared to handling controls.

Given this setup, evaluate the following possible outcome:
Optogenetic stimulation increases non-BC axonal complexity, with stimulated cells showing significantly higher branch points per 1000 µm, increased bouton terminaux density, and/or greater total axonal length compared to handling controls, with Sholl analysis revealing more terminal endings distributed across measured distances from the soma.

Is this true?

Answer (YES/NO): NO